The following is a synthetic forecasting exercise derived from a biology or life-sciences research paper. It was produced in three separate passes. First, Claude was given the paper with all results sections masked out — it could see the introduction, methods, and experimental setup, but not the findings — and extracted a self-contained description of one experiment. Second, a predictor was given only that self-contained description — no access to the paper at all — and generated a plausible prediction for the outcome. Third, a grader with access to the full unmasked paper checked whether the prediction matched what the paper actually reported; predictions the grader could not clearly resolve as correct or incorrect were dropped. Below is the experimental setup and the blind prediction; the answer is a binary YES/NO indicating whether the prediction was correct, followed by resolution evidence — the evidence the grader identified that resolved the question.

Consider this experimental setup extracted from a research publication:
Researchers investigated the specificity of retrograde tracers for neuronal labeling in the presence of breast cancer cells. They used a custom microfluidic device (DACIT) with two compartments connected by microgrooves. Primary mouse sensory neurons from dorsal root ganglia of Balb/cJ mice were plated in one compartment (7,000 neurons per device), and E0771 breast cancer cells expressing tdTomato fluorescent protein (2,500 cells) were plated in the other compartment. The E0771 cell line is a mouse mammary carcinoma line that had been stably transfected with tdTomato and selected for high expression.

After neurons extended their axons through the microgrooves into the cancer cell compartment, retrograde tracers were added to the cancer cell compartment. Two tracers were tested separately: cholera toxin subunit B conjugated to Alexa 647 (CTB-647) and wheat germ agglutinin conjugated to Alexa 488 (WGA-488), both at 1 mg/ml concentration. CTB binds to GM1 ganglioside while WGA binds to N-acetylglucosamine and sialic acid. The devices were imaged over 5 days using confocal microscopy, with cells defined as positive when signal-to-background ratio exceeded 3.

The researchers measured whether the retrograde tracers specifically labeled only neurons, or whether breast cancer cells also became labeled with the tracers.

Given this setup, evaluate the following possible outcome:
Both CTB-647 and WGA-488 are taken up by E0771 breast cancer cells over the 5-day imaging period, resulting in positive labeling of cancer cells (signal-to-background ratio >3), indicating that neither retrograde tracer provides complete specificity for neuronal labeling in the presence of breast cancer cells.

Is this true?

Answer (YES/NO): YES